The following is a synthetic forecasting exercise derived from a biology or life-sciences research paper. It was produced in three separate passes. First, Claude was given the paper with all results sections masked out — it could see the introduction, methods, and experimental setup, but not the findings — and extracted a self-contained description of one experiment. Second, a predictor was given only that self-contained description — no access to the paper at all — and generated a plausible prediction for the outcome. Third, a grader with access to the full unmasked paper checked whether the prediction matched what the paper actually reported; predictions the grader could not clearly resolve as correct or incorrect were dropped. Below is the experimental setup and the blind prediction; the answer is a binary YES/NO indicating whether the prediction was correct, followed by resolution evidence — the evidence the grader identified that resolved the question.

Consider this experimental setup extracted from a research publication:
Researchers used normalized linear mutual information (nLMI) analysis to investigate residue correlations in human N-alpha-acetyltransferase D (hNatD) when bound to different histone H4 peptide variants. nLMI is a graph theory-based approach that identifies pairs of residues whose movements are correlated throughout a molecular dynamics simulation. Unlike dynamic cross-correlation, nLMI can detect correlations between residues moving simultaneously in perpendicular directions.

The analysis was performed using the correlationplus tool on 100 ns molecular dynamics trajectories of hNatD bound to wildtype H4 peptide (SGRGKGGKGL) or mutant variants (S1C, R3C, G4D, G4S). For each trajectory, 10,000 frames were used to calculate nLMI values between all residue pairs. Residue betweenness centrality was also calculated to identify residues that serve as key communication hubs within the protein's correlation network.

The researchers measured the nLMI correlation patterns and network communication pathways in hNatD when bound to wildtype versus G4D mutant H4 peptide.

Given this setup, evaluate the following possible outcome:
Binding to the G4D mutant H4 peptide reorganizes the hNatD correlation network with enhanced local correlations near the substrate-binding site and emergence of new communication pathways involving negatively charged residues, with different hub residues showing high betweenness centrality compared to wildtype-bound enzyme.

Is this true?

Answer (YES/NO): NO